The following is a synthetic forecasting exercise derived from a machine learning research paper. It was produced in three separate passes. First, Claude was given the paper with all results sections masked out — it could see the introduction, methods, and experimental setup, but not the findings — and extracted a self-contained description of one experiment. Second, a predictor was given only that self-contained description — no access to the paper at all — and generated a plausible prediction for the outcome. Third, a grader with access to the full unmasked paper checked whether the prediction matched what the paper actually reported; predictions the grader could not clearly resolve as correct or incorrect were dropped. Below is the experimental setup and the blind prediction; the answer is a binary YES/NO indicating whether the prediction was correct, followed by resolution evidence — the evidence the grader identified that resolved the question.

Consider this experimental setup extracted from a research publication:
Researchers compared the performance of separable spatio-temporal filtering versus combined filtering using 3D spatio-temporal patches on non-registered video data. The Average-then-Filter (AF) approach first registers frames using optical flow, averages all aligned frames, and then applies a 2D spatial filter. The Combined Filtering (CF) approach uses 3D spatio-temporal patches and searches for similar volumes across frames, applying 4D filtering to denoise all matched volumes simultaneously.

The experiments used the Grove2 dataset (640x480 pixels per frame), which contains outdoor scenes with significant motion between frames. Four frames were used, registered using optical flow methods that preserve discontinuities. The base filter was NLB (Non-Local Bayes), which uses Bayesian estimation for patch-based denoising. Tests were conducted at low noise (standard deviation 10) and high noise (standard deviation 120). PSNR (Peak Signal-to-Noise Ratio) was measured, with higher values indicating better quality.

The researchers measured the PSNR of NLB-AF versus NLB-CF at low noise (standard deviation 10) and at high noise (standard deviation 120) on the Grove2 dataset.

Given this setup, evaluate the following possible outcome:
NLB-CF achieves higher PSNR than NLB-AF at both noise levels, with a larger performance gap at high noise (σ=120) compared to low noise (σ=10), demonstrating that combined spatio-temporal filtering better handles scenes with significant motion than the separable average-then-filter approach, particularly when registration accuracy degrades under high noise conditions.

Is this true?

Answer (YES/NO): NO